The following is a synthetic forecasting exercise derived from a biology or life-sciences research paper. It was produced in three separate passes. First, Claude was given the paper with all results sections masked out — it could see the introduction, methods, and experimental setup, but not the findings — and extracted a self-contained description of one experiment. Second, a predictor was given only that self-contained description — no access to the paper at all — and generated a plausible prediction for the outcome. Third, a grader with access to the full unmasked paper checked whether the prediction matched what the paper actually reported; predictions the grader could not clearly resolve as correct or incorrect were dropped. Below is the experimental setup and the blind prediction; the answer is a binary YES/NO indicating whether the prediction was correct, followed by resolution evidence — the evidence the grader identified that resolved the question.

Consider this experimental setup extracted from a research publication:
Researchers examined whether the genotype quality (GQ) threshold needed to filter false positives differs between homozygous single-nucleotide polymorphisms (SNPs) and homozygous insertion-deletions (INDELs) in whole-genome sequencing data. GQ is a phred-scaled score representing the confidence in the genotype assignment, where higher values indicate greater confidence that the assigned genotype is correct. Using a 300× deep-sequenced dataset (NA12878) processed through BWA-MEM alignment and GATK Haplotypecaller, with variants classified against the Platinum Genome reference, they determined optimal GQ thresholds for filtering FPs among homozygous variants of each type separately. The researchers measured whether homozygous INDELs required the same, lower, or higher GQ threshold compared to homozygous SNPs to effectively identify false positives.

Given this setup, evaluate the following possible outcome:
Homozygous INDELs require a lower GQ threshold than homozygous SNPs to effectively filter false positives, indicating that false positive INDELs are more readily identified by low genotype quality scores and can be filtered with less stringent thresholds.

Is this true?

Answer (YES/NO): NO